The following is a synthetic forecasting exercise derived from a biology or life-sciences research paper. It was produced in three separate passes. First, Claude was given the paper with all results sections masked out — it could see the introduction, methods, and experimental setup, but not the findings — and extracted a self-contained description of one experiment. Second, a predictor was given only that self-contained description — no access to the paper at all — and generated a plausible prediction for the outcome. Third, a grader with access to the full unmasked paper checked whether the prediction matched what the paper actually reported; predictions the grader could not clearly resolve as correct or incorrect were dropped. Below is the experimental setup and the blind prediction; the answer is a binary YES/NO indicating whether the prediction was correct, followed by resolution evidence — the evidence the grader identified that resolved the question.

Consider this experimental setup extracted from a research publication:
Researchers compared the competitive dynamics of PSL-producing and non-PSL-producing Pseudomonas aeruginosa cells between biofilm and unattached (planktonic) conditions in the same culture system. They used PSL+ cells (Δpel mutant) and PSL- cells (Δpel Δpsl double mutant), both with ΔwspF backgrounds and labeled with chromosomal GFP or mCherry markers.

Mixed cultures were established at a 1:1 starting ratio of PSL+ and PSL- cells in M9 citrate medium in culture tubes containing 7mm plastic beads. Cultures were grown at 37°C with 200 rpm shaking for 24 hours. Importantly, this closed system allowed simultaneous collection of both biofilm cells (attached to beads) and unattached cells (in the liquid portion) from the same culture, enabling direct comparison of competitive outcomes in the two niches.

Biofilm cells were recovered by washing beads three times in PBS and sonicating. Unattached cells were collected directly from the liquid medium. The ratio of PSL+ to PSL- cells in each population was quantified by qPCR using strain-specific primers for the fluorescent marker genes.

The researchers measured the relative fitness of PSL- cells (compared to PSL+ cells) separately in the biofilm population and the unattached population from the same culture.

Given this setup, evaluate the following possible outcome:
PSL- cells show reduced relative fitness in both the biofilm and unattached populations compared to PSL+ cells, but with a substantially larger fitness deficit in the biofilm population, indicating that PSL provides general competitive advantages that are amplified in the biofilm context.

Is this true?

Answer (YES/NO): NO